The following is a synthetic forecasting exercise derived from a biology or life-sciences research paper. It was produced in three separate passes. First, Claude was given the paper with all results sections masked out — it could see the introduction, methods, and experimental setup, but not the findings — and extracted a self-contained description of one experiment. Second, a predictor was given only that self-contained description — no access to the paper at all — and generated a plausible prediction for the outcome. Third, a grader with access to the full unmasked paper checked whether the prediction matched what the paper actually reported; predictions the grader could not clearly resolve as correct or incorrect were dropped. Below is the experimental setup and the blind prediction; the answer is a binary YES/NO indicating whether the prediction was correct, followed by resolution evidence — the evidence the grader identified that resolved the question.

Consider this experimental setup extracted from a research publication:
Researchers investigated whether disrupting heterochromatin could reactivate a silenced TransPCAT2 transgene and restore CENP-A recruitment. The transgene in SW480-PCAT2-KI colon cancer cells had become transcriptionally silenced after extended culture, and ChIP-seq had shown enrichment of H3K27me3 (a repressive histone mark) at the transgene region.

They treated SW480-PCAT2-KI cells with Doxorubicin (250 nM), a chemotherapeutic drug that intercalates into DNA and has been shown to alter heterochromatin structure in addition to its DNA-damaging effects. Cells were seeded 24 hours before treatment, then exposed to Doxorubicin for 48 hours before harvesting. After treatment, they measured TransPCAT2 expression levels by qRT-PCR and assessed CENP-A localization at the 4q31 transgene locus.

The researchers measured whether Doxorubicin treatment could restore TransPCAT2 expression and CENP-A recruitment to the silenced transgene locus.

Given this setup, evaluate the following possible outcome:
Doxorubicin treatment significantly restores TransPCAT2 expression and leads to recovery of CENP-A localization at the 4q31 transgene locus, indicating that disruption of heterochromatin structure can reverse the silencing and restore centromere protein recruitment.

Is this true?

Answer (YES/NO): NO